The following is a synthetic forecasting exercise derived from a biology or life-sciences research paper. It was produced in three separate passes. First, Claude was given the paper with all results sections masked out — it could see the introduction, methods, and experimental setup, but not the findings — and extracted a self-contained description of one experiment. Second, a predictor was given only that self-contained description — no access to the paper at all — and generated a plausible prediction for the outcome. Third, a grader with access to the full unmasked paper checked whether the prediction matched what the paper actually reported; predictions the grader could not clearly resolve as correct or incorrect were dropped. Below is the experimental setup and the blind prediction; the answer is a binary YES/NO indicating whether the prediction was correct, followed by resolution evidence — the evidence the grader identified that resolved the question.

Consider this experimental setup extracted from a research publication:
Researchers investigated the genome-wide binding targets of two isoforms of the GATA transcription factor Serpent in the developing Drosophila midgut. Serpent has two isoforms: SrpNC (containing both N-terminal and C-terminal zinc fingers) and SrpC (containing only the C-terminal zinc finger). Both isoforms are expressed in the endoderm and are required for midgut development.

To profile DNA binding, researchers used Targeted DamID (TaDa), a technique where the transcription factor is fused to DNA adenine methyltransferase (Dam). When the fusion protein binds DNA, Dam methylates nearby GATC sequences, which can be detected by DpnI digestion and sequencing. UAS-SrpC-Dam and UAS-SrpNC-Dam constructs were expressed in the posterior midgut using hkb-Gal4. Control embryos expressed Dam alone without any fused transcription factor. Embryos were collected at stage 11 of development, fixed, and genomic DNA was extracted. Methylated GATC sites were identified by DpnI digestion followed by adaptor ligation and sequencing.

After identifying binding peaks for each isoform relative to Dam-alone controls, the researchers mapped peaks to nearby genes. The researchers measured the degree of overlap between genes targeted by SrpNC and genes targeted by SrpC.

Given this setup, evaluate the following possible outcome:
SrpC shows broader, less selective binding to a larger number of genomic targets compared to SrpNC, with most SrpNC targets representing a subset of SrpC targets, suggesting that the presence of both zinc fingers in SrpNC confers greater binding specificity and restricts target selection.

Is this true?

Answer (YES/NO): NO